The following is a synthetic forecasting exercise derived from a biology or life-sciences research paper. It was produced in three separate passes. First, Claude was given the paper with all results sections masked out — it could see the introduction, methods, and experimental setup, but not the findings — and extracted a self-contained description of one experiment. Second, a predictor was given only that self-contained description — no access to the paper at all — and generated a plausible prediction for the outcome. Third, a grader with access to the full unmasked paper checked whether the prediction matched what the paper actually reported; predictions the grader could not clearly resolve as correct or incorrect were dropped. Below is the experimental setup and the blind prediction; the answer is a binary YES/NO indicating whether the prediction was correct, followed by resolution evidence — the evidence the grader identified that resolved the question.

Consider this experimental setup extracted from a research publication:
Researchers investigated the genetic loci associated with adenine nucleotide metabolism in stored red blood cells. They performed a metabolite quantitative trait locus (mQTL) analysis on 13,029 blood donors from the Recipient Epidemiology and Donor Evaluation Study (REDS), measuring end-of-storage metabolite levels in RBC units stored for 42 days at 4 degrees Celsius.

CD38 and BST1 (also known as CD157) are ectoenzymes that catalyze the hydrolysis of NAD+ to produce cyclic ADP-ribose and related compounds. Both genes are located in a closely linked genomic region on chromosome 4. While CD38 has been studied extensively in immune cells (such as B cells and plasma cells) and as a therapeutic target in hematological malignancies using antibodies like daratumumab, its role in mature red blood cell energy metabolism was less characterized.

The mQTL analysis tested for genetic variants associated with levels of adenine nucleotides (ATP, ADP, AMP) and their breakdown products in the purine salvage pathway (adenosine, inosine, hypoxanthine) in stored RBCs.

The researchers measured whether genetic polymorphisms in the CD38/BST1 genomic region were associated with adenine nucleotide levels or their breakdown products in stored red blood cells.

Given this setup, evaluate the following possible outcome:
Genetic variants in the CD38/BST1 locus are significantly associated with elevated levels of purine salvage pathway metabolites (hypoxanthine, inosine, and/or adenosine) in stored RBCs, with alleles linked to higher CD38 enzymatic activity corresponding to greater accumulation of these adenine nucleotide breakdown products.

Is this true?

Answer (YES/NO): NO